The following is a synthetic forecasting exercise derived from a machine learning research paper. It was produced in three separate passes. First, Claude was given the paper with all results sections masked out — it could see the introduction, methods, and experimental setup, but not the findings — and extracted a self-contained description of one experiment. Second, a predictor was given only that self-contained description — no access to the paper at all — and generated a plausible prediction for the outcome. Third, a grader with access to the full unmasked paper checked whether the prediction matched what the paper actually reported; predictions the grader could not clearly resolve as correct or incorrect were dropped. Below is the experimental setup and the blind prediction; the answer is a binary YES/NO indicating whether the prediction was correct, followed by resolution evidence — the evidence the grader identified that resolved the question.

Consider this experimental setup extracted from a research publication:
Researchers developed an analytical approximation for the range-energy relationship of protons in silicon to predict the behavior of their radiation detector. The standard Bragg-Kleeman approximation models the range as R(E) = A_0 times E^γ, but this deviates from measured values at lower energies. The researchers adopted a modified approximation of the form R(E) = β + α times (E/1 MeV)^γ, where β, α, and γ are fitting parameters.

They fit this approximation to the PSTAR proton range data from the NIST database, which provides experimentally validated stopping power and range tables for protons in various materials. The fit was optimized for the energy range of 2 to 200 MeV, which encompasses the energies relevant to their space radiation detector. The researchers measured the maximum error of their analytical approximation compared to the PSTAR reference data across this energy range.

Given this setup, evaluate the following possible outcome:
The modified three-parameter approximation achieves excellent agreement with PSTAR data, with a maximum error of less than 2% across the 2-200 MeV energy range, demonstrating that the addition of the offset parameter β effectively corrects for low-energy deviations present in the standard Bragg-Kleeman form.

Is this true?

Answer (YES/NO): YES